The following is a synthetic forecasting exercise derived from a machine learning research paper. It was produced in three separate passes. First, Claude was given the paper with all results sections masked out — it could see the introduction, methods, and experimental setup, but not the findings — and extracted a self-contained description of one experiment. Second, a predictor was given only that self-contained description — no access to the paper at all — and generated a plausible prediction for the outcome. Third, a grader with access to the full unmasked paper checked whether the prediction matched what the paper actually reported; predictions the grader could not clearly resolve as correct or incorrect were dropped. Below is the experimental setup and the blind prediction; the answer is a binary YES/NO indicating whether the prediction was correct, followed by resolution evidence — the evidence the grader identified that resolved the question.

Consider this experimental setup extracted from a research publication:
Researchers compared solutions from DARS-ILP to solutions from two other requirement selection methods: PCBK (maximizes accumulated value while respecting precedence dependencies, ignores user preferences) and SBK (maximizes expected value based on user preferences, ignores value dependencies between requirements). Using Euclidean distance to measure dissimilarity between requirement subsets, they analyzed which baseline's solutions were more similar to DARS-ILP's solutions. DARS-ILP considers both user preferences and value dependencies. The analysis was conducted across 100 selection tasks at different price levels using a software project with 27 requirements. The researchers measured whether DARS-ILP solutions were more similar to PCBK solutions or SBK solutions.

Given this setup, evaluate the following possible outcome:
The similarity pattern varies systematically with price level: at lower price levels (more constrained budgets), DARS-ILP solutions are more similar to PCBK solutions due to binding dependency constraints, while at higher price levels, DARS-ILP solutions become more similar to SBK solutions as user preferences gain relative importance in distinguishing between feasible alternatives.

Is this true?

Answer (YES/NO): NO